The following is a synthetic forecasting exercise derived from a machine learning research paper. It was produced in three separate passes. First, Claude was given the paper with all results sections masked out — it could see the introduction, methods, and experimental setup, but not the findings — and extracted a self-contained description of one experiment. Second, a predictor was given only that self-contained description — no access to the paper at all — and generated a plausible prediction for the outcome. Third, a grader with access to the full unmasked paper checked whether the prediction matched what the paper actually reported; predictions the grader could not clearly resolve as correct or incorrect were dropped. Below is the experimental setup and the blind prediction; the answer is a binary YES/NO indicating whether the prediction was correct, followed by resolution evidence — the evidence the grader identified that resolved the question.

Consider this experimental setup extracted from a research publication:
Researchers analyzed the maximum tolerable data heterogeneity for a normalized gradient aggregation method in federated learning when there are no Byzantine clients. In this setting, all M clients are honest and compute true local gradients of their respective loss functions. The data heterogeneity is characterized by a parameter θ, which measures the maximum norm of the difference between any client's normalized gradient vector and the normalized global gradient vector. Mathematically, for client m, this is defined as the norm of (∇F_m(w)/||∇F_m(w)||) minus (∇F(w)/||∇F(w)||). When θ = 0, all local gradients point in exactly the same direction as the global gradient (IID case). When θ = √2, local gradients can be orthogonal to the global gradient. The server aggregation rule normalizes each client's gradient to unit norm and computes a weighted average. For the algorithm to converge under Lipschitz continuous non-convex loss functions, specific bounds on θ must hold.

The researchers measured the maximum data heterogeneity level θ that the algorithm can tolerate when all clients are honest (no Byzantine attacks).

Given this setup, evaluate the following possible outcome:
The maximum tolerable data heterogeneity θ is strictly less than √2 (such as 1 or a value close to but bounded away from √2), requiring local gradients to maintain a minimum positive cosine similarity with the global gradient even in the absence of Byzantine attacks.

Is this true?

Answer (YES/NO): NO